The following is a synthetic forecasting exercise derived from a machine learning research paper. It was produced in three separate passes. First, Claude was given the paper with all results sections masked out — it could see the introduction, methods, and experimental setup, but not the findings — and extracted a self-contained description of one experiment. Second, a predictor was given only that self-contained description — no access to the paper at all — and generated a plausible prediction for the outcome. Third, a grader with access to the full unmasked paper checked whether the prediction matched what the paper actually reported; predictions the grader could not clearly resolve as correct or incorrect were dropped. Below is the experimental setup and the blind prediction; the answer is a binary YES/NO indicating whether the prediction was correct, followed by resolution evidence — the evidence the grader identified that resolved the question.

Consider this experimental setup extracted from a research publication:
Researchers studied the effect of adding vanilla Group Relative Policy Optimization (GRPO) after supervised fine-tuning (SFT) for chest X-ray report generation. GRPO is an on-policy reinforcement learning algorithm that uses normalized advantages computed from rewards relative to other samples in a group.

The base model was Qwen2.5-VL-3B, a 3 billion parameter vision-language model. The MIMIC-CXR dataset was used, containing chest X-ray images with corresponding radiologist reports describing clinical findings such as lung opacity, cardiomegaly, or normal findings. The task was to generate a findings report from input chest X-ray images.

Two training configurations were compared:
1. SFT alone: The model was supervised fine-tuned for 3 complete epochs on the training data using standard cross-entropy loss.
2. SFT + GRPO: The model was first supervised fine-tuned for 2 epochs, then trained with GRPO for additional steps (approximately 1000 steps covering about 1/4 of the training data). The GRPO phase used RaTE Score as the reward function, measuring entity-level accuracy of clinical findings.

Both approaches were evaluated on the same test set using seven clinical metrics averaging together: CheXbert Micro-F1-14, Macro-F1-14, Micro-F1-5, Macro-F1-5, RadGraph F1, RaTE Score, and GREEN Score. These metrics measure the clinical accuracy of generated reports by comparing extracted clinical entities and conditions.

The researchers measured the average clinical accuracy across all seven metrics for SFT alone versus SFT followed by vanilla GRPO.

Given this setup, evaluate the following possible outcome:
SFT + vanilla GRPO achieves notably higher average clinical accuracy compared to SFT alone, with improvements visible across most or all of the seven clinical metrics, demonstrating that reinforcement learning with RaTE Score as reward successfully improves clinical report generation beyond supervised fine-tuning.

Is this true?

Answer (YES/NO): NO